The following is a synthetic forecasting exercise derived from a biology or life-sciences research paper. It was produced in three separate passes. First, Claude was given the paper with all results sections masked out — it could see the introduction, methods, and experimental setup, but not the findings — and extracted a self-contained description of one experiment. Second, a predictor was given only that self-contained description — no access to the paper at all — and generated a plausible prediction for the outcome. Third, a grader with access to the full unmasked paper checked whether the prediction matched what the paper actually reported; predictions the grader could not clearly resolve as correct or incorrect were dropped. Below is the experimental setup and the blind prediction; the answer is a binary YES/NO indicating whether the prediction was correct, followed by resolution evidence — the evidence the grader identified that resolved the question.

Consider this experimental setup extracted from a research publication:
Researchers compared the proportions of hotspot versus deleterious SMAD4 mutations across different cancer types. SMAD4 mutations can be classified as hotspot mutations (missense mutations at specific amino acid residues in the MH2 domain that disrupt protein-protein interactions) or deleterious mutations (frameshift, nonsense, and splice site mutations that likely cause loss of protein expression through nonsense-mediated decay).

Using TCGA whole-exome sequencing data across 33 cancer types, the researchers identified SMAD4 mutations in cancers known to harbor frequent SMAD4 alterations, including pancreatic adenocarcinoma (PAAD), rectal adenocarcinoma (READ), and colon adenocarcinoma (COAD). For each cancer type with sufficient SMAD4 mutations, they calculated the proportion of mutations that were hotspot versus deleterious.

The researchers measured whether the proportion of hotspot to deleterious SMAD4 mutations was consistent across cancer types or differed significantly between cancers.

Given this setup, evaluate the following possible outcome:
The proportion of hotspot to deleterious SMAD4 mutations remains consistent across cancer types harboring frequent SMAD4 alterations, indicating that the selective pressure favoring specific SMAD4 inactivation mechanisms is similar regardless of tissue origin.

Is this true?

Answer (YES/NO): NO